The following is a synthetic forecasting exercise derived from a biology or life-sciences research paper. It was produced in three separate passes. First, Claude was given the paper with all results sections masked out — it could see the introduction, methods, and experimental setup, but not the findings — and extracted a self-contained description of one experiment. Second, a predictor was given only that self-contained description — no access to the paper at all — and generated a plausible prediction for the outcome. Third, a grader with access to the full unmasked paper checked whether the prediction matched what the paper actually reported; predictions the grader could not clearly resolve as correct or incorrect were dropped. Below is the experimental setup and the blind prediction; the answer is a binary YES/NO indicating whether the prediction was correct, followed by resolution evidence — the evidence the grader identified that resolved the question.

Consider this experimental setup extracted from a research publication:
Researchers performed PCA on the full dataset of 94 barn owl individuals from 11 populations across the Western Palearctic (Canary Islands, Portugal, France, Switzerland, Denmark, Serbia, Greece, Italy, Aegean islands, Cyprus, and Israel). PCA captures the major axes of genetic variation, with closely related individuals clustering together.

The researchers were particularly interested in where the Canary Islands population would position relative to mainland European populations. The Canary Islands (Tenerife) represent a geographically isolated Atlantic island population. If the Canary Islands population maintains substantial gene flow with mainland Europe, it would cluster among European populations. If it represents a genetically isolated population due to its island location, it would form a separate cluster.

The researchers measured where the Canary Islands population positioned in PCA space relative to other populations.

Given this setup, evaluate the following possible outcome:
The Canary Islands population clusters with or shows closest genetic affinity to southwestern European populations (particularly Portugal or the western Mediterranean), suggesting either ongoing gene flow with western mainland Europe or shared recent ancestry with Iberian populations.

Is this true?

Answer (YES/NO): NO